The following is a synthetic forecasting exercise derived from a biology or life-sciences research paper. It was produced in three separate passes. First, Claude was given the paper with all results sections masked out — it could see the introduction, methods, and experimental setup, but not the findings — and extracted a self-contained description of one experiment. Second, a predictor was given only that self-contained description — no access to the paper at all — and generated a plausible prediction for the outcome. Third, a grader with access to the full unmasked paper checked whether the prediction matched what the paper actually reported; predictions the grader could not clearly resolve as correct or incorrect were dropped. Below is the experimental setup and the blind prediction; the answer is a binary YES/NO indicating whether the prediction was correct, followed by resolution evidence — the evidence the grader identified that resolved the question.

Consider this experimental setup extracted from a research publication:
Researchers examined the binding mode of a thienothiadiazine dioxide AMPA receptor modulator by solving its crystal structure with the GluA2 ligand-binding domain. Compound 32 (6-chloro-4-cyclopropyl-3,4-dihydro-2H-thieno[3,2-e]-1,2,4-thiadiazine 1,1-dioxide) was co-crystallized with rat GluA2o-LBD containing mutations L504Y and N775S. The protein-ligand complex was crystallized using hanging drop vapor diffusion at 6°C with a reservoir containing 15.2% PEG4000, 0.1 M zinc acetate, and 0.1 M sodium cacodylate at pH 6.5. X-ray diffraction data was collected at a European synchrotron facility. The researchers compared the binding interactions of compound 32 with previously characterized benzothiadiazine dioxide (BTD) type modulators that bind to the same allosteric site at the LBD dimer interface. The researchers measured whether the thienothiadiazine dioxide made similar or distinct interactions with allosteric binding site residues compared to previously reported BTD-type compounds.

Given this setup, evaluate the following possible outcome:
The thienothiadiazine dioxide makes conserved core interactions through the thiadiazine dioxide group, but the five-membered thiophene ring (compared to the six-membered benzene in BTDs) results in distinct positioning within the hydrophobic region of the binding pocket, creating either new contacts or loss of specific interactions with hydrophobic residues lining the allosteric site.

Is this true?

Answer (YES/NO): NO